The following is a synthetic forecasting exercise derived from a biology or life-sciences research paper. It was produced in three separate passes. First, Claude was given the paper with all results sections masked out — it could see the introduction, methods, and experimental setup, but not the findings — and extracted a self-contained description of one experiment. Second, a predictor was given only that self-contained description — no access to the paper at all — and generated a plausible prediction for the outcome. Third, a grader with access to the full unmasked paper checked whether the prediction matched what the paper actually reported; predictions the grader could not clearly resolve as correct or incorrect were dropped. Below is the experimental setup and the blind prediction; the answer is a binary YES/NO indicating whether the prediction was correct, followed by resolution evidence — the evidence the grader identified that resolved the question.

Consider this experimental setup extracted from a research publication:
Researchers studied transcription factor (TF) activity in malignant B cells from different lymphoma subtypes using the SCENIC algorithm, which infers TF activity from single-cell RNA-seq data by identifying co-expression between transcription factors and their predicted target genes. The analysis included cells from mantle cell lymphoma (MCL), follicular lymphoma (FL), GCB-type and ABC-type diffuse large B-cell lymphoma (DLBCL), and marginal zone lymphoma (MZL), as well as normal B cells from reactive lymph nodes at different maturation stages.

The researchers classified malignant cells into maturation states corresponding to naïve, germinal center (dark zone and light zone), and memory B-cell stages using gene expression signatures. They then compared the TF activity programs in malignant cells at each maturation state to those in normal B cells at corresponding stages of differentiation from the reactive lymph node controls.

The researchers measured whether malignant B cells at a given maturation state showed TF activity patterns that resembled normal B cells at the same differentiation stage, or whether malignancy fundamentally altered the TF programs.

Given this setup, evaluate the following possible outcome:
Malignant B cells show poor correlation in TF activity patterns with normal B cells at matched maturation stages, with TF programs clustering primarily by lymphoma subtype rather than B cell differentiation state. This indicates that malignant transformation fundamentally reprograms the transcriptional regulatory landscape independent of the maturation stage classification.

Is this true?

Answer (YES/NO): NO